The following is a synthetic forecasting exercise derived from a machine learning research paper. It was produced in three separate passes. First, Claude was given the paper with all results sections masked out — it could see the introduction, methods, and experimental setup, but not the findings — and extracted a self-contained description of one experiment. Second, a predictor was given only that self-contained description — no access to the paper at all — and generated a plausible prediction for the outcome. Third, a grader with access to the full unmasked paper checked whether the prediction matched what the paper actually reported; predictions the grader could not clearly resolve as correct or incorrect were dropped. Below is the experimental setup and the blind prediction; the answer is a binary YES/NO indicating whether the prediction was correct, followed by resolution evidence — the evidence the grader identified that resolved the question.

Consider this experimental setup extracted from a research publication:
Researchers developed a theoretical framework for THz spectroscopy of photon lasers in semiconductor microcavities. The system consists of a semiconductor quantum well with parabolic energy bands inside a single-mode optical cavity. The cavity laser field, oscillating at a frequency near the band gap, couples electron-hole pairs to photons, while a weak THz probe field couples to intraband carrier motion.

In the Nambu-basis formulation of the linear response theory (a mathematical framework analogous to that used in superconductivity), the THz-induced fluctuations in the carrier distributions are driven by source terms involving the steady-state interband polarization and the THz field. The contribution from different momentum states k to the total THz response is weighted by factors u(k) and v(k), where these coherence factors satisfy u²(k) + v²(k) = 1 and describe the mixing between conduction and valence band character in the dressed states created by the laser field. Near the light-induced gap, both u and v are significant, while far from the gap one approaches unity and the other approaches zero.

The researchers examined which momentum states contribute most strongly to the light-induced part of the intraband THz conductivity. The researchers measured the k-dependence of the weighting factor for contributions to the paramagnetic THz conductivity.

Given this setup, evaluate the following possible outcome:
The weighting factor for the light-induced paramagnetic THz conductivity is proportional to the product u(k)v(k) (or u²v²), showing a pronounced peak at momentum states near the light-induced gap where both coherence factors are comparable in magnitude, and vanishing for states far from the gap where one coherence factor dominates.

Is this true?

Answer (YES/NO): YES